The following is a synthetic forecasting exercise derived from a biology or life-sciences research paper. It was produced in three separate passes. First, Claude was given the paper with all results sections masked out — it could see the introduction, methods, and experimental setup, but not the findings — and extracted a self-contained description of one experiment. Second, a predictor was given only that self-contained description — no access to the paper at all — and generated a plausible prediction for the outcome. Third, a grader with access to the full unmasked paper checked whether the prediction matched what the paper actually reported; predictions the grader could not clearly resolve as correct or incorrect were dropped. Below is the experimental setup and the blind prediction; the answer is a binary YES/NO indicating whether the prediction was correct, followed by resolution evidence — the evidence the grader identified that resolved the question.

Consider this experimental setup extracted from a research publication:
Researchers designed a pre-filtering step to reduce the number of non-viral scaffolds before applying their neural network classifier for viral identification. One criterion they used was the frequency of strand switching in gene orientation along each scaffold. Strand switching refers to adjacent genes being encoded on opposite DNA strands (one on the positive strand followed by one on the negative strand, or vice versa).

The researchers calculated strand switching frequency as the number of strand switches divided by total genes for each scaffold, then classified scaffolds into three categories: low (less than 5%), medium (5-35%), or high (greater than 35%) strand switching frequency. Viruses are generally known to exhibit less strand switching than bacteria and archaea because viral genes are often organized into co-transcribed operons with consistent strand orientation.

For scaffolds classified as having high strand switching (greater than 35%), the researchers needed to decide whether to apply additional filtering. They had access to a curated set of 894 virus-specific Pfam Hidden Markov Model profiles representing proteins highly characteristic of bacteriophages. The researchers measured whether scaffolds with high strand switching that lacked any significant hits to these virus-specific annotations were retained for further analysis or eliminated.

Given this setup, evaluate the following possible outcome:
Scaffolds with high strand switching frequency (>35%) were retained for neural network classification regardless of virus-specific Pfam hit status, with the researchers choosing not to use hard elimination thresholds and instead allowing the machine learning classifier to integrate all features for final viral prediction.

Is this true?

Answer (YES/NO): NO